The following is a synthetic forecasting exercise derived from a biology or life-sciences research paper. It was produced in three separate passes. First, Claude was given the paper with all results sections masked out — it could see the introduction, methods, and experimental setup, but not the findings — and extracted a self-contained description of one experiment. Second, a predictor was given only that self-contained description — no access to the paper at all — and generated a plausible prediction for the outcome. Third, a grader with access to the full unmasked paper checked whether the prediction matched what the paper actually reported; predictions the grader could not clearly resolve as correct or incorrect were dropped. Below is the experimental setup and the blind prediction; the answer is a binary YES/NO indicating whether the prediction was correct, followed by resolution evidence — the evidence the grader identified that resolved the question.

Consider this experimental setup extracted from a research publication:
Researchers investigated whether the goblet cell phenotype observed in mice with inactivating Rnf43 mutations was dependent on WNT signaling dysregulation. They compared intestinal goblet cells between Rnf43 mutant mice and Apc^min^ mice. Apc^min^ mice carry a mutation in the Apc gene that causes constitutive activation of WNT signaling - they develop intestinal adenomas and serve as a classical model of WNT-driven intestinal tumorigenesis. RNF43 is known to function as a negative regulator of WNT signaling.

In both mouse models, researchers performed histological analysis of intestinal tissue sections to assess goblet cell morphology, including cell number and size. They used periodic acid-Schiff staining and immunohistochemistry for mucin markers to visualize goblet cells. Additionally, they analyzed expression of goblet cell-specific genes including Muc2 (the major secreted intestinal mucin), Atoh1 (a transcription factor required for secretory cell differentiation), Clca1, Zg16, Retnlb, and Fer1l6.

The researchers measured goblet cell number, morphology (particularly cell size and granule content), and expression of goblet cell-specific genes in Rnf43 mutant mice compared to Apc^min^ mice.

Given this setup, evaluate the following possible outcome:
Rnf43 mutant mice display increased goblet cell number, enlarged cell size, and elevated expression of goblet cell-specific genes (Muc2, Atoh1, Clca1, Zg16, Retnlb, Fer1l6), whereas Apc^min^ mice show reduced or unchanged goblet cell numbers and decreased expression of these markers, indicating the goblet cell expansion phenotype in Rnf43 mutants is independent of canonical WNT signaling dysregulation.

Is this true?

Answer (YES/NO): NO